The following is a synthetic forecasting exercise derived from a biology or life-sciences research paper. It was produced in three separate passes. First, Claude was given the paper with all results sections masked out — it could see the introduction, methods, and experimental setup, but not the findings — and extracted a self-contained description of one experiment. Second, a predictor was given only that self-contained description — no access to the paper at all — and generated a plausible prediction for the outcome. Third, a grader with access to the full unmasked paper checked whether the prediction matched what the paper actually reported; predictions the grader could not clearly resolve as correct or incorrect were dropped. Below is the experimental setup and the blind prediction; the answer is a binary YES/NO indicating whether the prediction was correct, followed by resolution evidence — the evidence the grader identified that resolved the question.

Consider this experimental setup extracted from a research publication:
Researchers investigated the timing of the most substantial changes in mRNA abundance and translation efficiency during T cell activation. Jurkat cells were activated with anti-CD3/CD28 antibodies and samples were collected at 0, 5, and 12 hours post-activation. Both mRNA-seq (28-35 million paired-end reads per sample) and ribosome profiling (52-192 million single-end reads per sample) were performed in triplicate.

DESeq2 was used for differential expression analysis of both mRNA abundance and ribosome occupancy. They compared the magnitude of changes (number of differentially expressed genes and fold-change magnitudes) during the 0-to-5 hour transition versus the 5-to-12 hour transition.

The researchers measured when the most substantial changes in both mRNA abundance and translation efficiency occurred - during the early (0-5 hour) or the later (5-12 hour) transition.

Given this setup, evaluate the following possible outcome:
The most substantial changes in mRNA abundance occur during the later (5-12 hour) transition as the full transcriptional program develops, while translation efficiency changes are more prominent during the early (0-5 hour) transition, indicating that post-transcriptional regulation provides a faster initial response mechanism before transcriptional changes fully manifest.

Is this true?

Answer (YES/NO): NO